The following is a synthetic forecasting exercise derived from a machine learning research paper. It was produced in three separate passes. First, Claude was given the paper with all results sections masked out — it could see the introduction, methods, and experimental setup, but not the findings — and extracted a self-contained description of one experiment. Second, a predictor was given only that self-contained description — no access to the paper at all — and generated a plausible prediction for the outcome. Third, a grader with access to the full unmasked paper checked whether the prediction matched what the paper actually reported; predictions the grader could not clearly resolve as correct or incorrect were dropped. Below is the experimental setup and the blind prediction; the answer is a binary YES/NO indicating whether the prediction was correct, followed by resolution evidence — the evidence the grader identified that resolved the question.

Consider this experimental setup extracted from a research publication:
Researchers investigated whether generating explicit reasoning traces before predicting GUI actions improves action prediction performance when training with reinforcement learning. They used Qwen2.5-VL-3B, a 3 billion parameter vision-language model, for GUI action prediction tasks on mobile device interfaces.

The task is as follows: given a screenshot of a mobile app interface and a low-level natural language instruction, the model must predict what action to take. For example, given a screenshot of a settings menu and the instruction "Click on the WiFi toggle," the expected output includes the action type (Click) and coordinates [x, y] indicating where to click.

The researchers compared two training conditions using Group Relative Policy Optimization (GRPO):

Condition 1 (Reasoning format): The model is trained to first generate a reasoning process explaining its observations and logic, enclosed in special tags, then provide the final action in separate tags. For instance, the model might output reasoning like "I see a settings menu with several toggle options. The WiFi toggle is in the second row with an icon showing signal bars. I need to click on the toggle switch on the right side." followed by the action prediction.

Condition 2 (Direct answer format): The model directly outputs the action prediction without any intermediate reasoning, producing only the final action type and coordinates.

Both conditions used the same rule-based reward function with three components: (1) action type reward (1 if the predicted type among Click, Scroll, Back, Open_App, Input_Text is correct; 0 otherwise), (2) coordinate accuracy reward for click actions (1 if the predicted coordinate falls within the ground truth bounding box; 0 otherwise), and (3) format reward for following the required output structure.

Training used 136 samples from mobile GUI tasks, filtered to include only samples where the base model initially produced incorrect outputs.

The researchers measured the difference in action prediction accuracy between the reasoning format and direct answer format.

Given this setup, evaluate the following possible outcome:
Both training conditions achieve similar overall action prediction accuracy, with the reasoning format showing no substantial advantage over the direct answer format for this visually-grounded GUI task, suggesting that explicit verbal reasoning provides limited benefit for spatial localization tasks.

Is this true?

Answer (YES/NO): NO